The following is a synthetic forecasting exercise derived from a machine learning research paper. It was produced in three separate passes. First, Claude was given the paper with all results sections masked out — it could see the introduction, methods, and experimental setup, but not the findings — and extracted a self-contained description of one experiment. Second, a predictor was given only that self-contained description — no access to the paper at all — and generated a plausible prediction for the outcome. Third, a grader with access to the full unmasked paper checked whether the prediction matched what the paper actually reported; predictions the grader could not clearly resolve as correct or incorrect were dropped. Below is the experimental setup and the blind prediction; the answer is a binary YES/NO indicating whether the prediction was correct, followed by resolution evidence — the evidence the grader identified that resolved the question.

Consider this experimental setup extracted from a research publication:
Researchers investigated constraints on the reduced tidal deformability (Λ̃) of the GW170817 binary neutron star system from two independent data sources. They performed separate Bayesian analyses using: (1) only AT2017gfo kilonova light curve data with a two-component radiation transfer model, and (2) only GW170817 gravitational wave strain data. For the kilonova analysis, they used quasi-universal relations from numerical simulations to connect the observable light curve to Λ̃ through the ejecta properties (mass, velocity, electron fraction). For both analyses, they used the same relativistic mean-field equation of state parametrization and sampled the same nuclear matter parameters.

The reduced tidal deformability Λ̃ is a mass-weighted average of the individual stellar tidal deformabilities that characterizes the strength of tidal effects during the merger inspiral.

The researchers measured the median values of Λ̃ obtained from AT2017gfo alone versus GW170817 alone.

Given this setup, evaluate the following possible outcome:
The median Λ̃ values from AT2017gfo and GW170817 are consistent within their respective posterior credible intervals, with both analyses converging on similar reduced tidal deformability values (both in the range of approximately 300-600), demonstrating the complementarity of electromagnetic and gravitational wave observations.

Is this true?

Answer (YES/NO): NO